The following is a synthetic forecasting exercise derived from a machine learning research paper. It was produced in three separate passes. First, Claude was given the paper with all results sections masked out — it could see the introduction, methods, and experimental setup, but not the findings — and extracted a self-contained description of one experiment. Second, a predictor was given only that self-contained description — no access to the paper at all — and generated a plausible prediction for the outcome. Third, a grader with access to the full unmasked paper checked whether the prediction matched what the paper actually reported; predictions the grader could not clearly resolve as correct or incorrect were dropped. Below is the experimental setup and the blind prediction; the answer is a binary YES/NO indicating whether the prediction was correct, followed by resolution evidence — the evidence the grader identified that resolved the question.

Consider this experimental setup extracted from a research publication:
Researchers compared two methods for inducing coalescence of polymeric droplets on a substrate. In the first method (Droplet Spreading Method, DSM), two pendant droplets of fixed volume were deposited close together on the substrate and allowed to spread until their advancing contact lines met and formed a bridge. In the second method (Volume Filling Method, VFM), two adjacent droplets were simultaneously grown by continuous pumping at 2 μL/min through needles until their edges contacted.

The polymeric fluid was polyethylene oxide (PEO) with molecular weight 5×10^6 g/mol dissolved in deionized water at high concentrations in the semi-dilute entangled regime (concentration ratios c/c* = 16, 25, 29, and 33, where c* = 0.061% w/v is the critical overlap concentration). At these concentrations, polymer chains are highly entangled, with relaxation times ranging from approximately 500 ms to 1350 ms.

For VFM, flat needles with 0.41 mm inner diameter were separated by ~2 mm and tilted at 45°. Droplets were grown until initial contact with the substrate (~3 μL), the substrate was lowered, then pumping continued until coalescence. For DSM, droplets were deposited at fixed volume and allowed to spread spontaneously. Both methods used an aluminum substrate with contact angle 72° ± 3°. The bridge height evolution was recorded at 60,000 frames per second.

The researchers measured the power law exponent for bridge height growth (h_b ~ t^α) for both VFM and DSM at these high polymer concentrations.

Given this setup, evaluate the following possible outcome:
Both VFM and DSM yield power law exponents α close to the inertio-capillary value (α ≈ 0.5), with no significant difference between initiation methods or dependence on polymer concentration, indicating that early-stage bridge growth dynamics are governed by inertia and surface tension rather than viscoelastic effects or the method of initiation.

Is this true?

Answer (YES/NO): NO